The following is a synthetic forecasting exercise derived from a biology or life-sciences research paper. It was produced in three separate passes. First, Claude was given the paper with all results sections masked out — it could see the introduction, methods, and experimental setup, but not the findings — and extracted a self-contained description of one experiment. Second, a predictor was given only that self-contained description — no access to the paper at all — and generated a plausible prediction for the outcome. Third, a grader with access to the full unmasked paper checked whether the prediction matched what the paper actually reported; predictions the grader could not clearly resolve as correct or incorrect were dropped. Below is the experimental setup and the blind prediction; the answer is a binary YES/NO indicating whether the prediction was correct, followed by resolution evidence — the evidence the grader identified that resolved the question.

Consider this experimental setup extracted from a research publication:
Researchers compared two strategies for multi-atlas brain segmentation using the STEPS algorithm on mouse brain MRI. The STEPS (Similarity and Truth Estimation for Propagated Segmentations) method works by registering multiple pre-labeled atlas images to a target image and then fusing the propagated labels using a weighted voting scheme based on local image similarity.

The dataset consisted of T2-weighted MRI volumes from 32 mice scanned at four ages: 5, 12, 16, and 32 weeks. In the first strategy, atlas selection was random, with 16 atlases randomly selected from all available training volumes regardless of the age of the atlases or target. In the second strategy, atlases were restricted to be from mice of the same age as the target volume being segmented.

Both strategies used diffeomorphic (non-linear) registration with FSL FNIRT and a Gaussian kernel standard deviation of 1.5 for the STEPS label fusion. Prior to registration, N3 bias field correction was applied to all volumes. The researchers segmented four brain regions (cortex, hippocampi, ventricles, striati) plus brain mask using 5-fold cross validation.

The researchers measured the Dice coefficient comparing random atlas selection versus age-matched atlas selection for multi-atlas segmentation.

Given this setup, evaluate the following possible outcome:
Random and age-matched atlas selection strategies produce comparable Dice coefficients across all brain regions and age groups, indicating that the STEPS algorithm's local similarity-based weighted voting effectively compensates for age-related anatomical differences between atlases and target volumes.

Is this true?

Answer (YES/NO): NO